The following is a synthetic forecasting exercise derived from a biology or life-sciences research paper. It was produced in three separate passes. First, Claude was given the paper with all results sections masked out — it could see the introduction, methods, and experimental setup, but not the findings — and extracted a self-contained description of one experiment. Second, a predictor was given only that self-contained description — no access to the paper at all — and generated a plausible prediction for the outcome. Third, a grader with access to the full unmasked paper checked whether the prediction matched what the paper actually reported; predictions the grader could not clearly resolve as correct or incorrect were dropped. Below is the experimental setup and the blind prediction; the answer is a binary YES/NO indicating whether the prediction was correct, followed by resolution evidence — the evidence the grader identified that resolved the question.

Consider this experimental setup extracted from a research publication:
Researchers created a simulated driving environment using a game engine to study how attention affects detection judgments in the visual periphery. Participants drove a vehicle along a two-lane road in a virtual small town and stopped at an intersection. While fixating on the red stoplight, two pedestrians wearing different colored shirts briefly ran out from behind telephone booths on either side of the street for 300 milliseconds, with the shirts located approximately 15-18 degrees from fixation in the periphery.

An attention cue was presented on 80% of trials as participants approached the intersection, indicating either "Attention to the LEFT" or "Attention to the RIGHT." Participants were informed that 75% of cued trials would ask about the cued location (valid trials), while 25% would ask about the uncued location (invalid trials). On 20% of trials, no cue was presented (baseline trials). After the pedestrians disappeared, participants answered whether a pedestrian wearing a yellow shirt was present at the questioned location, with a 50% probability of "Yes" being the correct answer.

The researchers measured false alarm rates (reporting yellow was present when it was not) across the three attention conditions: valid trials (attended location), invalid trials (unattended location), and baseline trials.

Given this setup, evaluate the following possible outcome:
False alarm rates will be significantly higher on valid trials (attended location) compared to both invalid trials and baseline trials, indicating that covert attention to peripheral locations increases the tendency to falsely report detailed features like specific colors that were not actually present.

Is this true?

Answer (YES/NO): NO